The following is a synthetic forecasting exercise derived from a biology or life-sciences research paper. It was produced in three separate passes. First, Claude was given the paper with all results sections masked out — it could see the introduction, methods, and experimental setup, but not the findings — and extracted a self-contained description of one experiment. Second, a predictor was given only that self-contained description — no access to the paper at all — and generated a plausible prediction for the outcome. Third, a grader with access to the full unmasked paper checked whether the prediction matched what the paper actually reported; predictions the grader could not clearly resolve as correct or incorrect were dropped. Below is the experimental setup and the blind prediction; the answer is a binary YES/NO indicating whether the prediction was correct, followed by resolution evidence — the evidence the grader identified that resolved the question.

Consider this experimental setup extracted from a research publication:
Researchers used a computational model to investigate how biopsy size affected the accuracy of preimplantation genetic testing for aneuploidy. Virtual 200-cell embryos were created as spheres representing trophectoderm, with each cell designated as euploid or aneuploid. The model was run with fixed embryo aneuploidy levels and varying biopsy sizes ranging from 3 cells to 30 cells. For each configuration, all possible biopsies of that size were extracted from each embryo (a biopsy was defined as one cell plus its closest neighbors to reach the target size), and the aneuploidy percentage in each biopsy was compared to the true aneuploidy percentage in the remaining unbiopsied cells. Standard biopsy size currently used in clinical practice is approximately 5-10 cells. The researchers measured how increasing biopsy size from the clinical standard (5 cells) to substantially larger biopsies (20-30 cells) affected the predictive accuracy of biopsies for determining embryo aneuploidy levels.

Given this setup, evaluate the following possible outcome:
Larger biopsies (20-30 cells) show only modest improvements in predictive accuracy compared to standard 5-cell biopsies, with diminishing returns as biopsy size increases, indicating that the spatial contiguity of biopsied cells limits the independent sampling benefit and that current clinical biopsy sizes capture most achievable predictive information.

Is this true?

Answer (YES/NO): YES